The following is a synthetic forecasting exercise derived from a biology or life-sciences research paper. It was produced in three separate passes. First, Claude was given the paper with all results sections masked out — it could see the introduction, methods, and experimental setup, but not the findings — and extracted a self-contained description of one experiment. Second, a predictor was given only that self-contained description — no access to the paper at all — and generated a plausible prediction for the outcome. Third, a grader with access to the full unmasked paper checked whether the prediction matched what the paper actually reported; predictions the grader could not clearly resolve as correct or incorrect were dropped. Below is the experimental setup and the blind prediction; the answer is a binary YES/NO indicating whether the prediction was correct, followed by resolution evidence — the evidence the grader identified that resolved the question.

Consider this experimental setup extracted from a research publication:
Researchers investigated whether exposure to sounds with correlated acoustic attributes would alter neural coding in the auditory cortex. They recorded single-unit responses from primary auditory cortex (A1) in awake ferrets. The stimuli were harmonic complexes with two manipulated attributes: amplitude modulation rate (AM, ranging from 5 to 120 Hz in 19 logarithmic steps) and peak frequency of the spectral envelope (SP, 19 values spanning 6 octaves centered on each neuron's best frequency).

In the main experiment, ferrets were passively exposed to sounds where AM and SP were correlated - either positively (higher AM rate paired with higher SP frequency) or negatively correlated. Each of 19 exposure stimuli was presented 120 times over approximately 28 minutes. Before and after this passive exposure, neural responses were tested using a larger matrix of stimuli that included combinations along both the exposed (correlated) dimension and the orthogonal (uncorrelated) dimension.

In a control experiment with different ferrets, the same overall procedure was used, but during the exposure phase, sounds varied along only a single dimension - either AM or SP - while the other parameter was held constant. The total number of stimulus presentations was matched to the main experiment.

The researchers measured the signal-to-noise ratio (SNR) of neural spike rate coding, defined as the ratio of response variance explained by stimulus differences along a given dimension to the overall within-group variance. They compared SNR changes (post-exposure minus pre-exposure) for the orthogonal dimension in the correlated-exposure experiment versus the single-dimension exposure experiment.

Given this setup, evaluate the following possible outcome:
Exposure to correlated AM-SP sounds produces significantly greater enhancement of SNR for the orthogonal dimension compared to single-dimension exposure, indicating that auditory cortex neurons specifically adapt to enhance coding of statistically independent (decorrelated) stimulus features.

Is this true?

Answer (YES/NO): NO